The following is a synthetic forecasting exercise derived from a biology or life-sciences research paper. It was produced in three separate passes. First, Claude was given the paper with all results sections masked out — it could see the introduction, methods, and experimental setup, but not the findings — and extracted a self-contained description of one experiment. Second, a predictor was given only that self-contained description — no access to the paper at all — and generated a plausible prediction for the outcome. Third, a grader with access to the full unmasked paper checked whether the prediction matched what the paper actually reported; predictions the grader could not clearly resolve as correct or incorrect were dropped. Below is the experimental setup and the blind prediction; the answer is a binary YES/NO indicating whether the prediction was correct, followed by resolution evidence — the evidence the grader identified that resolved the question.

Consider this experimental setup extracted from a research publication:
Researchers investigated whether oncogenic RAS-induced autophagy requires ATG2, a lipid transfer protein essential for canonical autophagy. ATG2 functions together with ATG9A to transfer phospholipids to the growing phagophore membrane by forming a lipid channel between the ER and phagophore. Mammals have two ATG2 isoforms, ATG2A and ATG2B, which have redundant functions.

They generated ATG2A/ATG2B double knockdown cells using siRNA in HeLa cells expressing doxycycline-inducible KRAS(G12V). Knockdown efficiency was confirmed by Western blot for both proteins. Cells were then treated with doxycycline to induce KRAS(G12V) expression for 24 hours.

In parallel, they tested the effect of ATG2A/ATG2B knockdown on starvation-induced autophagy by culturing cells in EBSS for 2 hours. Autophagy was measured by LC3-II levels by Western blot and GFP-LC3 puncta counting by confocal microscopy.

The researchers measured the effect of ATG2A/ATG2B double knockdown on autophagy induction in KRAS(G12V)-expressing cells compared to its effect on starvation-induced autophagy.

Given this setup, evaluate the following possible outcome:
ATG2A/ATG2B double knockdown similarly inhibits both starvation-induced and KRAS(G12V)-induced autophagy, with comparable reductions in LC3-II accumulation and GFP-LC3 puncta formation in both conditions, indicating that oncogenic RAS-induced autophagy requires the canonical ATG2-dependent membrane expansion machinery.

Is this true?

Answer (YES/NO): NO